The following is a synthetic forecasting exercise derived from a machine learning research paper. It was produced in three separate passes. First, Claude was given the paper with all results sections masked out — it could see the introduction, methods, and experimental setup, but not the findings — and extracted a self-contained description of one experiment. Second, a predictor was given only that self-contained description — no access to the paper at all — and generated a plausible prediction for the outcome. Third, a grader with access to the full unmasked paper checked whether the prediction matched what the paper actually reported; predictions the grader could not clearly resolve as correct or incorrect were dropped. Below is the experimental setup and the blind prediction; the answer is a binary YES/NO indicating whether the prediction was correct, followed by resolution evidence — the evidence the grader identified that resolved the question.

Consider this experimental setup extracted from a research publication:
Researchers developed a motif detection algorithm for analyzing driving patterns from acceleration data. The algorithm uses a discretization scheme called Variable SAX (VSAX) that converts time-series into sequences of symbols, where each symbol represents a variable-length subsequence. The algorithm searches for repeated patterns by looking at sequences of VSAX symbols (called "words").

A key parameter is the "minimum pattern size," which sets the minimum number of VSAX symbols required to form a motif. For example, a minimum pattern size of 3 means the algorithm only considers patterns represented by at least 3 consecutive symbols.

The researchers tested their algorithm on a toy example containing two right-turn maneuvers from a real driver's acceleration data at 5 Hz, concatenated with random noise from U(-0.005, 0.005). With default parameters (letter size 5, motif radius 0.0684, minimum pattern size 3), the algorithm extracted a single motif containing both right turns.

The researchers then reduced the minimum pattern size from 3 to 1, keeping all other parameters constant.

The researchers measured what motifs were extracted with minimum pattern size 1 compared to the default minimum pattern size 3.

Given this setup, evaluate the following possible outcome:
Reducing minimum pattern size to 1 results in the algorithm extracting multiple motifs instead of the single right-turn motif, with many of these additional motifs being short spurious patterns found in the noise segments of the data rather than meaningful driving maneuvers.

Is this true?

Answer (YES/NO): NO